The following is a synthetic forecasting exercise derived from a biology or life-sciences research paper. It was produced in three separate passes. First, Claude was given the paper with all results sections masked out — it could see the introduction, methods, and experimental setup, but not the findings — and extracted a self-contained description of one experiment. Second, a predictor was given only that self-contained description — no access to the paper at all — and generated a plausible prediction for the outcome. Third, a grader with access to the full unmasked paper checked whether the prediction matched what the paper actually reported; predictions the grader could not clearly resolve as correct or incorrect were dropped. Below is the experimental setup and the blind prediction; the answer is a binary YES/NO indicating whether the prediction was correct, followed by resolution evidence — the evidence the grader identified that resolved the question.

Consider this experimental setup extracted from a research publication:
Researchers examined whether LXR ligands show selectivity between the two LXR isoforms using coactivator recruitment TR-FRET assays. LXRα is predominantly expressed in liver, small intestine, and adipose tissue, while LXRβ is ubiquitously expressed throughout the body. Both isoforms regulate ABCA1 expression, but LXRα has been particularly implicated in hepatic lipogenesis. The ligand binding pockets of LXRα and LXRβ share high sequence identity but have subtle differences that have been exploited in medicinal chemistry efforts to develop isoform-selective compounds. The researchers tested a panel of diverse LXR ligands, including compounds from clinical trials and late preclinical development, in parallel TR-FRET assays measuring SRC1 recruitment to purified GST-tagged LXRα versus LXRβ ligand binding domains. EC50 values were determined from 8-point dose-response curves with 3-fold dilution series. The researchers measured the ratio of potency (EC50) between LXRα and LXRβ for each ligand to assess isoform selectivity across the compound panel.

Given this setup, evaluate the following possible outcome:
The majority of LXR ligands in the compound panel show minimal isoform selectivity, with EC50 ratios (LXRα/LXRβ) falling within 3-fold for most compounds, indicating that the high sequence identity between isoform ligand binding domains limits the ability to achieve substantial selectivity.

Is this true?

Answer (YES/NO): NO